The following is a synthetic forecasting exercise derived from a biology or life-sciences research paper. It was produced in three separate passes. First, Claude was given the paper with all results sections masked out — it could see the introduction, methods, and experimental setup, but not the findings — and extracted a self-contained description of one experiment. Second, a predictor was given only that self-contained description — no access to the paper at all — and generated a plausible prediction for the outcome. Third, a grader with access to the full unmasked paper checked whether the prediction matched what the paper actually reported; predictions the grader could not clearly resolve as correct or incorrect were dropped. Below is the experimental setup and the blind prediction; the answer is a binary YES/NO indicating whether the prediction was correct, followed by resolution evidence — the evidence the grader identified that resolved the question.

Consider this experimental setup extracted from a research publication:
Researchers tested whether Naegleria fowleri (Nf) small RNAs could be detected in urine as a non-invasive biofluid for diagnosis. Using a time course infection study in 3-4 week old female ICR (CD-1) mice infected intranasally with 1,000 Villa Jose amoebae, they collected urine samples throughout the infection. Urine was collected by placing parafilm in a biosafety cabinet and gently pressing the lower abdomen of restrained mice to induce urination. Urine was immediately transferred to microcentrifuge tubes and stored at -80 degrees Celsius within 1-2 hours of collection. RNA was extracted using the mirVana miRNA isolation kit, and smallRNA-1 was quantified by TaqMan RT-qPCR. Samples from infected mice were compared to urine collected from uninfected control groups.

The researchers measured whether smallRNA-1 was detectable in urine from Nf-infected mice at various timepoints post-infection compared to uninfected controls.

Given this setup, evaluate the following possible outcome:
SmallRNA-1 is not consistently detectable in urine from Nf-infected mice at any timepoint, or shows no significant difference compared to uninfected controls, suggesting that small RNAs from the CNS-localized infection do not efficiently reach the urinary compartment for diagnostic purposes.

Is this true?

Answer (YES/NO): NO